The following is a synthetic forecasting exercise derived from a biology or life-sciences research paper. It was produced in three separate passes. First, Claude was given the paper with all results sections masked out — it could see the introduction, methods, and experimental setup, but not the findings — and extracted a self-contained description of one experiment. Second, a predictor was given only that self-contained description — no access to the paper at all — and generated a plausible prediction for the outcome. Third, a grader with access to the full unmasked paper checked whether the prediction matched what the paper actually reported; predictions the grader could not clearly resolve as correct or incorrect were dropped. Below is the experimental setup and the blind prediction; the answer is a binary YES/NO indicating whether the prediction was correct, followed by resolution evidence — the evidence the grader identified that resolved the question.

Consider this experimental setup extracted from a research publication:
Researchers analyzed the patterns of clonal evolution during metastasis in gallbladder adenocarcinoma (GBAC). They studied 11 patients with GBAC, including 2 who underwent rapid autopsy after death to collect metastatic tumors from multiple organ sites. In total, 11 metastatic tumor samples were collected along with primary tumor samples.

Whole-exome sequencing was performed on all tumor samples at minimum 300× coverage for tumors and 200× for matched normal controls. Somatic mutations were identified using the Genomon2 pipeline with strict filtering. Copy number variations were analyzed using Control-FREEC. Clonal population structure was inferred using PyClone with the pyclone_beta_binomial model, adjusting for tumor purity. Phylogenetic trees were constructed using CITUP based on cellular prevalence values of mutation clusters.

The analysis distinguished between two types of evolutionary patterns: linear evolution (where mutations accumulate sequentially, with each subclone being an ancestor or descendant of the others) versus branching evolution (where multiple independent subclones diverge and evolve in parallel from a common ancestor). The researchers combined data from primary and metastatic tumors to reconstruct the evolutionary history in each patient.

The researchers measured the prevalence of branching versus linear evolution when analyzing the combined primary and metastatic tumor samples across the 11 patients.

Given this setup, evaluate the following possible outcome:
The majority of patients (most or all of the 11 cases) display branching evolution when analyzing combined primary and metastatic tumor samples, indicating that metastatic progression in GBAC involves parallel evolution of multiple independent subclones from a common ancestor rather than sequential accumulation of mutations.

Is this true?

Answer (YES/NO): YES